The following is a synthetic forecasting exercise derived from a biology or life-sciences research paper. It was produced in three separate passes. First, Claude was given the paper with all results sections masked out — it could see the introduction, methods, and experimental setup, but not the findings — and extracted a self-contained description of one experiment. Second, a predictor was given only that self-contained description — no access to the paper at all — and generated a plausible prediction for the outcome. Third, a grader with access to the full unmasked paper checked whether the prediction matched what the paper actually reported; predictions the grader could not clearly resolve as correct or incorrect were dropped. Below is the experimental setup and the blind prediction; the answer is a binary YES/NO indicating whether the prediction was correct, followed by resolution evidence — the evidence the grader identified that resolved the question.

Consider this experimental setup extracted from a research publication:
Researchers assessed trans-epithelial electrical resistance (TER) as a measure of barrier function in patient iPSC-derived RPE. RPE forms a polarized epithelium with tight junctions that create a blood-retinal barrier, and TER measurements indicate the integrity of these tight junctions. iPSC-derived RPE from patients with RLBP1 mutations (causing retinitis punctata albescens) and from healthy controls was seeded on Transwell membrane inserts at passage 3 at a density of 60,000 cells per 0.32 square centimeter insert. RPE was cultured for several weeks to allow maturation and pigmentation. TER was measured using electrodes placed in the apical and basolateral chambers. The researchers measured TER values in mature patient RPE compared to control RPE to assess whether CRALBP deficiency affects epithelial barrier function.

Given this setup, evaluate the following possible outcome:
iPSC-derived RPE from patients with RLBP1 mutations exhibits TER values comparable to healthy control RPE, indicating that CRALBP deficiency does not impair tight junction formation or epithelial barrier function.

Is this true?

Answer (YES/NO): YES